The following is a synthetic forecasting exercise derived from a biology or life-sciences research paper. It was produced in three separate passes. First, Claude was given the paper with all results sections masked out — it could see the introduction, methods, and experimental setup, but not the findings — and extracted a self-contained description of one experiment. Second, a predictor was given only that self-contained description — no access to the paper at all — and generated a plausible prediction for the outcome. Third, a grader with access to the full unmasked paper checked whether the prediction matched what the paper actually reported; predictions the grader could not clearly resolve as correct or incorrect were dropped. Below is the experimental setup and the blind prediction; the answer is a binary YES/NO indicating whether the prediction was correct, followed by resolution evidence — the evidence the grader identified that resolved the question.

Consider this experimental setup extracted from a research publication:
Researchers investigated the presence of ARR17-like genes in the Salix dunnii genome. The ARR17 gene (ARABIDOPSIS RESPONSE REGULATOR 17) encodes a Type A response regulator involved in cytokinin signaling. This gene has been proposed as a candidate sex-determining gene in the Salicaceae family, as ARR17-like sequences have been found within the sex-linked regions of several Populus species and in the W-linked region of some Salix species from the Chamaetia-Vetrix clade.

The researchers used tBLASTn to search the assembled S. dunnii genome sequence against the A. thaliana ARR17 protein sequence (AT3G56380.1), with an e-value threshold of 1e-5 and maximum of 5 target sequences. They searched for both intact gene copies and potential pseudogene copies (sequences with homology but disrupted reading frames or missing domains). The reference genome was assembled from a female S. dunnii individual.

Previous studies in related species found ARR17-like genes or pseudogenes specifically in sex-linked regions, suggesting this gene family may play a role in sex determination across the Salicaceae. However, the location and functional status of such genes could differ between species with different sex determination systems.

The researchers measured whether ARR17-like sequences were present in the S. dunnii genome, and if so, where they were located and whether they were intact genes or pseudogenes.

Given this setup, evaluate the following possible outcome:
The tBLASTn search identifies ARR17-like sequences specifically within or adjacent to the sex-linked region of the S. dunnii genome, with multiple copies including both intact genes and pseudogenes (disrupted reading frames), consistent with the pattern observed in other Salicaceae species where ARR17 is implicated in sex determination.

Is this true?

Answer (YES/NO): NO